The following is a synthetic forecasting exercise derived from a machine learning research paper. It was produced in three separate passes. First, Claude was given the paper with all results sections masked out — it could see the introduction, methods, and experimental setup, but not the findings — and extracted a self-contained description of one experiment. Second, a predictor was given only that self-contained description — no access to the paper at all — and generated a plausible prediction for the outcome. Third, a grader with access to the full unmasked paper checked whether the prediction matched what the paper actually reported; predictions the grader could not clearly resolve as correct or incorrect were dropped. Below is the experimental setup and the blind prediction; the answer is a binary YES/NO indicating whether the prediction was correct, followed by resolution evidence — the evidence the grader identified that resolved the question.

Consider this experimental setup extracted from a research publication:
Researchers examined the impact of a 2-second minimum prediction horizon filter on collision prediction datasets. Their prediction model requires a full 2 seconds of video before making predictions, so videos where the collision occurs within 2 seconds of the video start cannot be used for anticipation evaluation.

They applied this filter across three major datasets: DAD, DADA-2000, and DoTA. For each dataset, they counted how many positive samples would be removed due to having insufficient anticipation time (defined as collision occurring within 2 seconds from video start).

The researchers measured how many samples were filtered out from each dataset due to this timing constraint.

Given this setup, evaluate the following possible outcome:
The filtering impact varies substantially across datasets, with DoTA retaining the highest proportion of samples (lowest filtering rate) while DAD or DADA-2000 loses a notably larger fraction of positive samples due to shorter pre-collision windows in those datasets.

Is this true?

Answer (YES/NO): NO